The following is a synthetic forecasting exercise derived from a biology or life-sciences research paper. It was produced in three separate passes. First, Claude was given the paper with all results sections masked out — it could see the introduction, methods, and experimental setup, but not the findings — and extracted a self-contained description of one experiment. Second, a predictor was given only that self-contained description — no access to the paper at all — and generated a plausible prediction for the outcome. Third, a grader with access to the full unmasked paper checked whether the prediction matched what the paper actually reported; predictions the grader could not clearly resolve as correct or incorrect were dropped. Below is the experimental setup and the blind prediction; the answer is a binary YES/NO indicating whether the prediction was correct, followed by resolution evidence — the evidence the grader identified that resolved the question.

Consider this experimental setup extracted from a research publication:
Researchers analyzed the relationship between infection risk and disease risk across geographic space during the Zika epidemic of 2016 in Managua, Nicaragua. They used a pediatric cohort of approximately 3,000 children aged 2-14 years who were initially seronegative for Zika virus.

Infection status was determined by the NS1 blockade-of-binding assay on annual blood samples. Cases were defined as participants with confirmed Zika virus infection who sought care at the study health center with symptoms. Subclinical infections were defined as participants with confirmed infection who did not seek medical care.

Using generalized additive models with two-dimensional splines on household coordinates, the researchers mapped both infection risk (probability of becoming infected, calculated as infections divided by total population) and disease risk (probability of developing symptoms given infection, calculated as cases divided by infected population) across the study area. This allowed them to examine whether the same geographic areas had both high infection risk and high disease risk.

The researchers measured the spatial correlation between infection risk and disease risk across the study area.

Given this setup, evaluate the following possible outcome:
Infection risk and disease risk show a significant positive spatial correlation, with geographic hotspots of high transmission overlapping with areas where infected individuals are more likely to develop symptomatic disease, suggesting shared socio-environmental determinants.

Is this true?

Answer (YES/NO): NO